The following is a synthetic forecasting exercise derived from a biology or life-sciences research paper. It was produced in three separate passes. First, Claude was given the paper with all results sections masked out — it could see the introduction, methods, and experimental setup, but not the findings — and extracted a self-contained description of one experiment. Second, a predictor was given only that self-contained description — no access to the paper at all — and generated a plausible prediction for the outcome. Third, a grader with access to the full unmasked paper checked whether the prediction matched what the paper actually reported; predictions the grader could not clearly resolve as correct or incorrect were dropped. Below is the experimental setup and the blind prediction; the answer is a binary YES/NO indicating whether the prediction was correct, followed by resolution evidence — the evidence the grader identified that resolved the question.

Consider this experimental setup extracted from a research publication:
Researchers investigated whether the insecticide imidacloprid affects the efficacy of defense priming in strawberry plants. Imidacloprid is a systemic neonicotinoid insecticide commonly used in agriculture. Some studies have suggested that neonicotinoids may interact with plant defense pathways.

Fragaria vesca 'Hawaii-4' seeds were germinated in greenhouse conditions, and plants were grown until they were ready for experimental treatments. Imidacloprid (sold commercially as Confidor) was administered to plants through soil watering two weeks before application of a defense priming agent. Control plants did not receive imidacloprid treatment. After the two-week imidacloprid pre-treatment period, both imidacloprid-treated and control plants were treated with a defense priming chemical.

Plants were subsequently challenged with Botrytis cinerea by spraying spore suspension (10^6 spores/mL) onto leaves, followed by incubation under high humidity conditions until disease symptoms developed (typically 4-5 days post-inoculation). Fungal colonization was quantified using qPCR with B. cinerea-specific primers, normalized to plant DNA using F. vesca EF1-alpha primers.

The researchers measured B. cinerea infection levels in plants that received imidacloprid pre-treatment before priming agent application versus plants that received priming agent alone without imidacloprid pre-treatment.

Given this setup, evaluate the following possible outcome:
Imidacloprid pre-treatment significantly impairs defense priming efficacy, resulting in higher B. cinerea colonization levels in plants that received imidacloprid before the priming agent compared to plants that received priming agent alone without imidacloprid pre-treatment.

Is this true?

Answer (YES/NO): YES